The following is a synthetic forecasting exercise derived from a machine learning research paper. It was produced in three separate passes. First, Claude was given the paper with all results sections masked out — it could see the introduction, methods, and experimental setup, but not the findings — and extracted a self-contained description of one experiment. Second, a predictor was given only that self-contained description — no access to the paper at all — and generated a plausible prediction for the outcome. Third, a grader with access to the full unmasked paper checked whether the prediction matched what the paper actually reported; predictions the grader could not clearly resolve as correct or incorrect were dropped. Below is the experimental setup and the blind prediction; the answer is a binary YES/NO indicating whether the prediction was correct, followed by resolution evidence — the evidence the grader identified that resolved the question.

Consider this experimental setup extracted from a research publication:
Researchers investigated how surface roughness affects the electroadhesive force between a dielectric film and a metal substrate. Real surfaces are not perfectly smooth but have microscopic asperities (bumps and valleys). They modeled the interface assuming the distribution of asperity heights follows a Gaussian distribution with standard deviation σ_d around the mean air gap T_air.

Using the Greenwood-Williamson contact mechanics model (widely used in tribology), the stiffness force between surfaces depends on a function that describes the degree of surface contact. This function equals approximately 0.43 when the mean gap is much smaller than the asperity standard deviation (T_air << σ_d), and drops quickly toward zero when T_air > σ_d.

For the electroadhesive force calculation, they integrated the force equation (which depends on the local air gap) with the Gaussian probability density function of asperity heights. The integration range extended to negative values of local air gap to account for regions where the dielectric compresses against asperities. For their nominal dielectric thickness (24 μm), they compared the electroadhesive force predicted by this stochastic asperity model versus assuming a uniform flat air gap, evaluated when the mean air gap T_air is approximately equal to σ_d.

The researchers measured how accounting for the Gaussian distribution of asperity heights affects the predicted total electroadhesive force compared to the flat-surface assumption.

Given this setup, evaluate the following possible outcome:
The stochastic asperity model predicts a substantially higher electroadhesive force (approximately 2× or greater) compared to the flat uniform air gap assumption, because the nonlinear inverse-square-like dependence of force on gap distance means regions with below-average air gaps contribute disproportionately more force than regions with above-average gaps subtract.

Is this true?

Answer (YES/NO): YES